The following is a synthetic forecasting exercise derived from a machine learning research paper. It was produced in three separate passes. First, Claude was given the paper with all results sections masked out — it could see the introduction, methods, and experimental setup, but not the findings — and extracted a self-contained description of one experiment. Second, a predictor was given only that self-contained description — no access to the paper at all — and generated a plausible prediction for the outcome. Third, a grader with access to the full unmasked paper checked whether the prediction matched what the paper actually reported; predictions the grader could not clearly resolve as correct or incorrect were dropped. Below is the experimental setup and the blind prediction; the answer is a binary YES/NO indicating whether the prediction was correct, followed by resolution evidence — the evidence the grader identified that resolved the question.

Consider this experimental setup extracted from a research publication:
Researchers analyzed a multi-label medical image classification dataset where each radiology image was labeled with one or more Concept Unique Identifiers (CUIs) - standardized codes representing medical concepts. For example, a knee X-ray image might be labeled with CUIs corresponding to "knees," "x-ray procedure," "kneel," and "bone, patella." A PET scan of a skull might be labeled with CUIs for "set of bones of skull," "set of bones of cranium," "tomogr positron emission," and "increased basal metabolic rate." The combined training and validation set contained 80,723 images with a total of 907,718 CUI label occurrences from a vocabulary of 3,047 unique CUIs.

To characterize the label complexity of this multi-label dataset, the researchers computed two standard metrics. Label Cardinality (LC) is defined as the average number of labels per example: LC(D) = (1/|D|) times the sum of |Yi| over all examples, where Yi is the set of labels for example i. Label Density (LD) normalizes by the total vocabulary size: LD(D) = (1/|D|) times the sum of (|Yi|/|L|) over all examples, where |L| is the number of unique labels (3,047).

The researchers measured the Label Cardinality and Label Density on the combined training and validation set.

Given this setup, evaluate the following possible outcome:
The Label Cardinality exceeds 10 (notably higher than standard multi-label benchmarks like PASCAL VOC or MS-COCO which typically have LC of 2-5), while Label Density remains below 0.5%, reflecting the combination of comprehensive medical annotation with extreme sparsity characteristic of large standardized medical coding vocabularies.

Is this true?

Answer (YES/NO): YES